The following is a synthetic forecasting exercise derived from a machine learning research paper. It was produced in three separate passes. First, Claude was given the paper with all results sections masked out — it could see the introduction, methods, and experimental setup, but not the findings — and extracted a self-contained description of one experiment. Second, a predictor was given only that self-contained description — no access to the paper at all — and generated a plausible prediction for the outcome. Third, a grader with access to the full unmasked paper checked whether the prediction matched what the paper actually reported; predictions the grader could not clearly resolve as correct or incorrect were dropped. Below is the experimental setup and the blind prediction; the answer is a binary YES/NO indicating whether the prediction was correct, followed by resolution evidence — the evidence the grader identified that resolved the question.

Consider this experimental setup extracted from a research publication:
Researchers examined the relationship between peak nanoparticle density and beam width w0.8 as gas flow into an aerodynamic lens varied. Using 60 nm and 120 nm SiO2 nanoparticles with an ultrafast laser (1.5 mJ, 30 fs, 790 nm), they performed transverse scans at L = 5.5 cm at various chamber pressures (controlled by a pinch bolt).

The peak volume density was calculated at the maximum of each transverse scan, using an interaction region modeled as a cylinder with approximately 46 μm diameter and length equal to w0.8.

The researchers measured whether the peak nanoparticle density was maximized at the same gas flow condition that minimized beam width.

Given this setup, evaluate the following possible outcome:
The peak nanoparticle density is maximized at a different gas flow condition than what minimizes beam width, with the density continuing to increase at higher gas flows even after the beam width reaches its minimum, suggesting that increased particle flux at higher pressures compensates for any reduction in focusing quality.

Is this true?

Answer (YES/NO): NO